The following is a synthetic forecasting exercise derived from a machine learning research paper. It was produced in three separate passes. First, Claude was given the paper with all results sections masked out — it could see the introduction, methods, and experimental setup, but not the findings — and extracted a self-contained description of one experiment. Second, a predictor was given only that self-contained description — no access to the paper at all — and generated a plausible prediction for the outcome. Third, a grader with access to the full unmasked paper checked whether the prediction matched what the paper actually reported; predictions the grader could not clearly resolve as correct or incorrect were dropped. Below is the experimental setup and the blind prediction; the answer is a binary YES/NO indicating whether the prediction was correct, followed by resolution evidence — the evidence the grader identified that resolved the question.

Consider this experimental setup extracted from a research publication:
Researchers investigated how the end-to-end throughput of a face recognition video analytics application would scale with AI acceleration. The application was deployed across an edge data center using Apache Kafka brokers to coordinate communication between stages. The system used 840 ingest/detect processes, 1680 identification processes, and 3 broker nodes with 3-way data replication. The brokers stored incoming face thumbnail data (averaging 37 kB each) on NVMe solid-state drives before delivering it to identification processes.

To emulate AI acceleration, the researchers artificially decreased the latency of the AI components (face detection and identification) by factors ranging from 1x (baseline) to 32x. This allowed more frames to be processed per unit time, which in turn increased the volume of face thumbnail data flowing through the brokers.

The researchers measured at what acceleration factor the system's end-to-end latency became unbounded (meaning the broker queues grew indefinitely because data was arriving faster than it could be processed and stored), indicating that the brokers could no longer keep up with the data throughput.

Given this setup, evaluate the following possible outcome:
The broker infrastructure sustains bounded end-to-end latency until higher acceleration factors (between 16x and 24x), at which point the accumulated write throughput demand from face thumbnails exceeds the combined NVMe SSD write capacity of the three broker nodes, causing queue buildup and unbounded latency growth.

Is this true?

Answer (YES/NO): NO